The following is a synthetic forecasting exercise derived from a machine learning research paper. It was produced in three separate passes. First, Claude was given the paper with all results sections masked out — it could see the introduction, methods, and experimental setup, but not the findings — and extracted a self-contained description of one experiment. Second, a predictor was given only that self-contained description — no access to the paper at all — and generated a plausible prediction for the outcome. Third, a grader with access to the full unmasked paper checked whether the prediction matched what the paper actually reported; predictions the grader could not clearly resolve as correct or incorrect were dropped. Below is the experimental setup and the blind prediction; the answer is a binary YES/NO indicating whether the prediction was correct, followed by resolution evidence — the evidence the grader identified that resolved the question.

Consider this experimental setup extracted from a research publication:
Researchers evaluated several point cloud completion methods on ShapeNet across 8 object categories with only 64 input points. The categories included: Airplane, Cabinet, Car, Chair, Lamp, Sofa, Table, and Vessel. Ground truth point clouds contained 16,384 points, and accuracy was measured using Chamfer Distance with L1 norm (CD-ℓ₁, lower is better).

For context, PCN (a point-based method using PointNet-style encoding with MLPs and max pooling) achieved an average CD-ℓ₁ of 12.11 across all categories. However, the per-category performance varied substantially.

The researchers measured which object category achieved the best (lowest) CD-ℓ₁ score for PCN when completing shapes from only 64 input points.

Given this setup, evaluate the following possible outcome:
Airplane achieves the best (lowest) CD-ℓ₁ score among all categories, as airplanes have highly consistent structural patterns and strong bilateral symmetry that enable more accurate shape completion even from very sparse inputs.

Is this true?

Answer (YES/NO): NO